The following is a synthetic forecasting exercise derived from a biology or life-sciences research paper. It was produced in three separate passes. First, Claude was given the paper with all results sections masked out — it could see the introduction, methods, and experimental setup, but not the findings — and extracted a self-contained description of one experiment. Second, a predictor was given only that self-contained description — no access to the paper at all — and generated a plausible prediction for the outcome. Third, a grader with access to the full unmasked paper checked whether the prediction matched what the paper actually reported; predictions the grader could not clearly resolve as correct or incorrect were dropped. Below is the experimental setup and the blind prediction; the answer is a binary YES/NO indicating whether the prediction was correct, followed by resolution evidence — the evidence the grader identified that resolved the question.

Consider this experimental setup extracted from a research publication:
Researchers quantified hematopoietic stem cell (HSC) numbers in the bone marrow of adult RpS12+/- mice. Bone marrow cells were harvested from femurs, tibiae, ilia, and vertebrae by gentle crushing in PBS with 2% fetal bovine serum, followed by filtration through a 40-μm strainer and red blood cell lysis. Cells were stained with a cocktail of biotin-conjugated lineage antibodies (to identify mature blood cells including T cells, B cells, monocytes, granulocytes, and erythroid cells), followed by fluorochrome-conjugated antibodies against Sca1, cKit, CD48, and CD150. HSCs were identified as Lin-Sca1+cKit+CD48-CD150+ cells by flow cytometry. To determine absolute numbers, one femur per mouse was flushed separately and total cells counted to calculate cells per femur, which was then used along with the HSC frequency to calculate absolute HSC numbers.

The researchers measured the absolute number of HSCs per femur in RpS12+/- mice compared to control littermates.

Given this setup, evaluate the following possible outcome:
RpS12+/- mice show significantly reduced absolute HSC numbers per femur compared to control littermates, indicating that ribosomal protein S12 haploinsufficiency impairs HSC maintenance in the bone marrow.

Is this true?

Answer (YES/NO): YES